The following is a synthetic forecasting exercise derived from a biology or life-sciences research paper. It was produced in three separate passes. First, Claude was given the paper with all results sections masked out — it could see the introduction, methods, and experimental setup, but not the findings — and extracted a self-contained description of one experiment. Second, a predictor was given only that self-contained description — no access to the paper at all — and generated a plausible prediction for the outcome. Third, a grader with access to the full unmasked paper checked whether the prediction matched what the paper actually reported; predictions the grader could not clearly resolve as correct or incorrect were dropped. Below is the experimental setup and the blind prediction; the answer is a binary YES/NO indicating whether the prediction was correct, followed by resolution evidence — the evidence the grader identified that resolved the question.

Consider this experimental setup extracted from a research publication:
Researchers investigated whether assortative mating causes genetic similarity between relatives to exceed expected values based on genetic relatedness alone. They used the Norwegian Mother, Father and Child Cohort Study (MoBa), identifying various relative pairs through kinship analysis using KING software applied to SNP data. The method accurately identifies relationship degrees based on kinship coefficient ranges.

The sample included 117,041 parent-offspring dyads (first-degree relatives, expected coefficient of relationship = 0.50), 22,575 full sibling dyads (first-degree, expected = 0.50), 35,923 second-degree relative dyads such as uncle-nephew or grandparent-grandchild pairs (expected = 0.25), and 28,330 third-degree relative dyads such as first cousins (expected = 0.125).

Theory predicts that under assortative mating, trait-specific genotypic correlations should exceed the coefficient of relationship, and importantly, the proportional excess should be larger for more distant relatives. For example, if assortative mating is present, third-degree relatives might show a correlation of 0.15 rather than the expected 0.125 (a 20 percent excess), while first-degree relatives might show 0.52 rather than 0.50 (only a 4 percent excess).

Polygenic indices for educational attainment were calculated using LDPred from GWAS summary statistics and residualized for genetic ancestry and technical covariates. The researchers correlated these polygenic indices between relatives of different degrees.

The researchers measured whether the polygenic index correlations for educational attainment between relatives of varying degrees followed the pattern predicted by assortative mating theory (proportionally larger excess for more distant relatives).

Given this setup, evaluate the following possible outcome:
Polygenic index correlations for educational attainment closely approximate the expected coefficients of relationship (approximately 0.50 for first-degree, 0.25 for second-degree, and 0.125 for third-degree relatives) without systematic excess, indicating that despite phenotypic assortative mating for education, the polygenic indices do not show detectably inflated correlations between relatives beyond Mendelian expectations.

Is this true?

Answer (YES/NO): NO